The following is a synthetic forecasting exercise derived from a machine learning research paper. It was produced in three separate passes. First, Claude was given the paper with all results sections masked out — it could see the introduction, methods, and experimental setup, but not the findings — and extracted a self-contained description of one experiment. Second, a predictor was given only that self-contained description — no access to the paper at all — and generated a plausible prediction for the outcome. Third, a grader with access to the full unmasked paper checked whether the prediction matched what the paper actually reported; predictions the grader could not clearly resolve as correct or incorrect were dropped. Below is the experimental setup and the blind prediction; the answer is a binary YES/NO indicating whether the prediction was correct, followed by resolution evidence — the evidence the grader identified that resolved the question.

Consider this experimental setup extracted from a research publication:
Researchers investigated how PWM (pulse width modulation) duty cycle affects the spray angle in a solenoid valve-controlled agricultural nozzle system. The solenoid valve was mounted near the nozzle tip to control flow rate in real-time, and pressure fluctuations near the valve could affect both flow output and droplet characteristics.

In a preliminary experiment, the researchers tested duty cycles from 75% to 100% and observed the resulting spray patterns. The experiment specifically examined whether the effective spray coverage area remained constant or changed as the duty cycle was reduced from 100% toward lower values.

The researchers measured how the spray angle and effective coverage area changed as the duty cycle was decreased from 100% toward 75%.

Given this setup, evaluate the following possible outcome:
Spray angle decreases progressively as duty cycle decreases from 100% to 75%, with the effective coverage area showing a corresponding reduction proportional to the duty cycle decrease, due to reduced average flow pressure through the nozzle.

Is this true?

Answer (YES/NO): NO